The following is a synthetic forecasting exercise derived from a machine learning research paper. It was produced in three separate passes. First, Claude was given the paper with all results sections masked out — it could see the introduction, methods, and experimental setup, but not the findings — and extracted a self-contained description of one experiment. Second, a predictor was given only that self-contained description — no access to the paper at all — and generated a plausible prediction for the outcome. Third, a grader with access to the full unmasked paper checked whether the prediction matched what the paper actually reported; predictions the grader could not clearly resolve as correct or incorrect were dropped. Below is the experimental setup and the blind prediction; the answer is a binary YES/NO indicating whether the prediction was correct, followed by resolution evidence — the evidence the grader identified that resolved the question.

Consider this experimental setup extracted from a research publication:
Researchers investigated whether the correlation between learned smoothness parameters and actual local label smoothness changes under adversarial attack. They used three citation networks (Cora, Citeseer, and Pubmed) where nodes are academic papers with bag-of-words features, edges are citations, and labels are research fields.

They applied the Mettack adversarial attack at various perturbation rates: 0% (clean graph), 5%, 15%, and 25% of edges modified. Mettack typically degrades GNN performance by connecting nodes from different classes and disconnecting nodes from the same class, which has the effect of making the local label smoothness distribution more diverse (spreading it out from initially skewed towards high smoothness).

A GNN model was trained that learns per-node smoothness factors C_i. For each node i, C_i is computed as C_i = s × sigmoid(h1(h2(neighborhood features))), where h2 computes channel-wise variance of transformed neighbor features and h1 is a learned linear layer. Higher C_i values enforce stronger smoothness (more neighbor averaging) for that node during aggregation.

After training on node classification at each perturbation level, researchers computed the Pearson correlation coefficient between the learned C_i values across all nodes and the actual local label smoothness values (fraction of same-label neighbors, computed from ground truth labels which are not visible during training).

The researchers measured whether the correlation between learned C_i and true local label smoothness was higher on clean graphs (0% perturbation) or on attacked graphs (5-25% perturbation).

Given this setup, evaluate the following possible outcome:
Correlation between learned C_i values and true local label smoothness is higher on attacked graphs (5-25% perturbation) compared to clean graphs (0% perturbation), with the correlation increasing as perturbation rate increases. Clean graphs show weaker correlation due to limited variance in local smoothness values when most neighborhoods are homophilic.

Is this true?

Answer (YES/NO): YES